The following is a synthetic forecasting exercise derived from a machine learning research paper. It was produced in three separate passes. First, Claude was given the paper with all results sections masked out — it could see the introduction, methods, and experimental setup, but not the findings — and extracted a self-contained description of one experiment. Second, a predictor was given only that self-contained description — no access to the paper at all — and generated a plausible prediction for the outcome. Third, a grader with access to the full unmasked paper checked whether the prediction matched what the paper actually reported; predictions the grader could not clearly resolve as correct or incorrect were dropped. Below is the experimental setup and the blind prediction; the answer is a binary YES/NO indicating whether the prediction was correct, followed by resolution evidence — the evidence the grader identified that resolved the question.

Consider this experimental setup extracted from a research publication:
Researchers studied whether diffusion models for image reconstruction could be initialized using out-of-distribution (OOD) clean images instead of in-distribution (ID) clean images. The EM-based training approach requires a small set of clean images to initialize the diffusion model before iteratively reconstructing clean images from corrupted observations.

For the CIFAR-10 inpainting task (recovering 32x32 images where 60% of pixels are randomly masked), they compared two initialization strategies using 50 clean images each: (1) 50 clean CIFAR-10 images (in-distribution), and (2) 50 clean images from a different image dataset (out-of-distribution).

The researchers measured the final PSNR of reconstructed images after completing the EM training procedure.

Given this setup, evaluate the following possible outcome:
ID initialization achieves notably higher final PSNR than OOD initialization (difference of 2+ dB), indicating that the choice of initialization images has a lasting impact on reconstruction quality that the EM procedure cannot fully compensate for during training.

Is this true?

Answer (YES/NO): NO